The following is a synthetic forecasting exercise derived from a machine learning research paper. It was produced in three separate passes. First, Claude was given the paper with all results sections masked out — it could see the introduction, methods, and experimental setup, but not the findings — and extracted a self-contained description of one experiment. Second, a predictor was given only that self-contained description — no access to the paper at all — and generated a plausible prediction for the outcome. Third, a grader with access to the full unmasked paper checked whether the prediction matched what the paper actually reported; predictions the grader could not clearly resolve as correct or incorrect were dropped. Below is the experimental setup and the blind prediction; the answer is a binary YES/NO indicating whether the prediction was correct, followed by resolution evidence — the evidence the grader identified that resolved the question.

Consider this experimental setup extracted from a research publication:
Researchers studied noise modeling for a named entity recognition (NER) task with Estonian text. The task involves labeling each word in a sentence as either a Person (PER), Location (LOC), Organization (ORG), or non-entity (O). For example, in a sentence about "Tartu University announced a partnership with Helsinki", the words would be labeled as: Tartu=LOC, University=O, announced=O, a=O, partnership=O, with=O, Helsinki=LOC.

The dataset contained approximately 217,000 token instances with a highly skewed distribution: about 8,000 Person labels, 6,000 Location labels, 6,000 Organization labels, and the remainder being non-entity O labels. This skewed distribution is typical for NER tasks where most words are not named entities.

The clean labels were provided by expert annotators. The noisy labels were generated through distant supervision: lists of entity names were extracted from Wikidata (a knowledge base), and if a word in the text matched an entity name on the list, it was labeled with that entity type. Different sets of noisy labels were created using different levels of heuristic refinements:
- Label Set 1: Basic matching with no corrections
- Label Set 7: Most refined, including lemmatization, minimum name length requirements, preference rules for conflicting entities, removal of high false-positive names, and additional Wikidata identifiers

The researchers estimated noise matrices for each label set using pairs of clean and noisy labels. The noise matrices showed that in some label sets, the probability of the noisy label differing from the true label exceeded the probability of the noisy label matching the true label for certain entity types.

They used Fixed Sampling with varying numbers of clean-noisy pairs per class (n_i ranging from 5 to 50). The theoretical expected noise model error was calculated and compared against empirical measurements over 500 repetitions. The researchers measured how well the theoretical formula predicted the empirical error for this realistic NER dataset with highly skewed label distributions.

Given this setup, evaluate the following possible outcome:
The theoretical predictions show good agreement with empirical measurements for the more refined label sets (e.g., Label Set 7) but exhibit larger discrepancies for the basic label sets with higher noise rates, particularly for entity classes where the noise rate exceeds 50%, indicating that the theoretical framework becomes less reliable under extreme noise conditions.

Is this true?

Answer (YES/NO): NO